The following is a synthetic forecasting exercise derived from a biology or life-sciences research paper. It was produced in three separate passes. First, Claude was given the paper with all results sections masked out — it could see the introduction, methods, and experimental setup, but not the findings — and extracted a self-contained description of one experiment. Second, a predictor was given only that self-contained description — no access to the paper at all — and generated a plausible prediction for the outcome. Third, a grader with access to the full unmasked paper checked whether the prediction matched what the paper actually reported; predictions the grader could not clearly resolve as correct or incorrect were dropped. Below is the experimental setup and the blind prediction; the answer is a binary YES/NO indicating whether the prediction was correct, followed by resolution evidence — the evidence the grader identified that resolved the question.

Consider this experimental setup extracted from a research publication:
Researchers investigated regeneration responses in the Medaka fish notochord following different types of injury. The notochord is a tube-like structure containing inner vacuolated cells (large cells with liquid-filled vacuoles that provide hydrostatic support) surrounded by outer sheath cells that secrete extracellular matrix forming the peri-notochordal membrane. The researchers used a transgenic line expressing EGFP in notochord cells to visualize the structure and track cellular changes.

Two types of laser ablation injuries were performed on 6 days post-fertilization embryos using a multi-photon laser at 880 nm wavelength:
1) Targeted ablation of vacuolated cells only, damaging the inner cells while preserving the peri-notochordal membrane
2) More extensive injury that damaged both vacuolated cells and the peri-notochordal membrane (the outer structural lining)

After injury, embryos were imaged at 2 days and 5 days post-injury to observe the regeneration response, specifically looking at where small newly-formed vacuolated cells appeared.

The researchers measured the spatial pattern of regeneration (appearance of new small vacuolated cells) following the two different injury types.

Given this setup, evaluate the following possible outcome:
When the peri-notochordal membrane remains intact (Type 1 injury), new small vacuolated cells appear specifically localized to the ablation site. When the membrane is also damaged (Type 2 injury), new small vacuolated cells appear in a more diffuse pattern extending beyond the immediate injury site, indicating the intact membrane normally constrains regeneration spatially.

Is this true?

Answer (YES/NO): YES